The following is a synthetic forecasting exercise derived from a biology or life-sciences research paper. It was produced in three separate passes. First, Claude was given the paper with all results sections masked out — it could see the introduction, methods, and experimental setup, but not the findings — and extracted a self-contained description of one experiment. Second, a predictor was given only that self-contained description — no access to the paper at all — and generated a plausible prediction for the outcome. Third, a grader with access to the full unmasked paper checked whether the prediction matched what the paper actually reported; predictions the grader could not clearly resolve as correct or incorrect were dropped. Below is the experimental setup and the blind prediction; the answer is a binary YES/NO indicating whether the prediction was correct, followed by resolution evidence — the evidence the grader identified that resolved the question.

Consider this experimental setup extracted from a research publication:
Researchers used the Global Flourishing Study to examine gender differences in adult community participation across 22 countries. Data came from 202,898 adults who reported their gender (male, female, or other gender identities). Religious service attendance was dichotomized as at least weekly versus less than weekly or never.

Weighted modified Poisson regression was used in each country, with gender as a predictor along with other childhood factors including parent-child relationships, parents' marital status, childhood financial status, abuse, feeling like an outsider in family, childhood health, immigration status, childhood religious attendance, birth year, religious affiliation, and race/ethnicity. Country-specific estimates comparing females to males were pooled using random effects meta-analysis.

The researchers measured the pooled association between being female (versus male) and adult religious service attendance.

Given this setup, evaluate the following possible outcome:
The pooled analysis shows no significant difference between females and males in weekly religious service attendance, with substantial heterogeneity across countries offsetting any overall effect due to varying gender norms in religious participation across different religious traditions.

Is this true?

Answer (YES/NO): YES